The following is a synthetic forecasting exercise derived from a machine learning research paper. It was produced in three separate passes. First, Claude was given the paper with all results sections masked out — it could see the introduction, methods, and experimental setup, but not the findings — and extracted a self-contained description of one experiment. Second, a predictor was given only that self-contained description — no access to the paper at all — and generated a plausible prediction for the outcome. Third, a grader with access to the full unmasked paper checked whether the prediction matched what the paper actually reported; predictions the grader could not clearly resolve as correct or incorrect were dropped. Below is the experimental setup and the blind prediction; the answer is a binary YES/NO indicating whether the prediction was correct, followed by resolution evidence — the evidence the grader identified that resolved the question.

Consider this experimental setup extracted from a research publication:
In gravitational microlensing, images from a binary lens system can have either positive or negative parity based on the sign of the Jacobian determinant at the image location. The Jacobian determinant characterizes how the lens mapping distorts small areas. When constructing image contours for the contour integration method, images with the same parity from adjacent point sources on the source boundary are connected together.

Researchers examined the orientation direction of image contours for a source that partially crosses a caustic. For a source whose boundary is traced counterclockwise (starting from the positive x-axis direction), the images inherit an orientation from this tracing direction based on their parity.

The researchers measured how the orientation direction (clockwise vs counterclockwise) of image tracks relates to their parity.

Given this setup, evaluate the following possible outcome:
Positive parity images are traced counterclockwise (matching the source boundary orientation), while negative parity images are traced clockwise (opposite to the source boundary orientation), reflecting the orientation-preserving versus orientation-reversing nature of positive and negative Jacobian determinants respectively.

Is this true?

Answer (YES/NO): YES